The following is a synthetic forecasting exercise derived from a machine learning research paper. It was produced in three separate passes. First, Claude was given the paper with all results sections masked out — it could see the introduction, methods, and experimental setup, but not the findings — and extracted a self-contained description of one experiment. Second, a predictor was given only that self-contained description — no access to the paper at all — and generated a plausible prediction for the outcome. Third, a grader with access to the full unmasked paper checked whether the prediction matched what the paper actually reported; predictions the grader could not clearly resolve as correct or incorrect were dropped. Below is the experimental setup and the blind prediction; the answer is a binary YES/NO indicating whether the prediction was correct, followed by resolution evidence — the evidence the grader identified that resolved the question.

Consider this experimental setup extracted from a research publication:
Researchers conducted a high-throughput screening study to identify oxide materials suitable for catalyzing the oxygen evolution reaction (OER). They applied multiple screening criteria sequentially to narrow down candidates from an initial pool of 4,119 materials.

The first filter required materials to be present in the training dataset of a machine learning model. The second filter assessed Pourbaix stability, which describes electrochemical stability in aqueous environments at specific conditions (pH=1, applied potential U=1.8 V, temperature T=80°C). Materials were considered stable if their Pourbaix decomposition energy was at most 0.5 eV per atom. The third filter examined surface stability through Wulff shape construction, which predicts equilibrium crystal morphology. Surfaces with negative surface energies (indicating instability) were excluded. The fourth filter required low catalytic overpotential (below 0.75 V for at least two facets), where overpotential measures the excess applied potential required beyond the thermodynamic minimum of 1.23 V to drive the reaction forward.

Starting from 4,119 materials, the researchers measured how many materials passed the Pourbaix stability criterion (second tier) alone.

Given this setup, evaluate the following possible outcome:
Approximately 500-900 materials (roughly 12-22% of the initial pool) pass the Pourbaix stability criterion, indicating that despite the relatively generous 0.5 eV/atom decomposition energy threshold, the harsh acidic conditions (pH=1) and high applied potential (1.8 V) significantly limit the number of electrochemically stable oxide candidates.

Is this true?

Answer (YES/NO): NO